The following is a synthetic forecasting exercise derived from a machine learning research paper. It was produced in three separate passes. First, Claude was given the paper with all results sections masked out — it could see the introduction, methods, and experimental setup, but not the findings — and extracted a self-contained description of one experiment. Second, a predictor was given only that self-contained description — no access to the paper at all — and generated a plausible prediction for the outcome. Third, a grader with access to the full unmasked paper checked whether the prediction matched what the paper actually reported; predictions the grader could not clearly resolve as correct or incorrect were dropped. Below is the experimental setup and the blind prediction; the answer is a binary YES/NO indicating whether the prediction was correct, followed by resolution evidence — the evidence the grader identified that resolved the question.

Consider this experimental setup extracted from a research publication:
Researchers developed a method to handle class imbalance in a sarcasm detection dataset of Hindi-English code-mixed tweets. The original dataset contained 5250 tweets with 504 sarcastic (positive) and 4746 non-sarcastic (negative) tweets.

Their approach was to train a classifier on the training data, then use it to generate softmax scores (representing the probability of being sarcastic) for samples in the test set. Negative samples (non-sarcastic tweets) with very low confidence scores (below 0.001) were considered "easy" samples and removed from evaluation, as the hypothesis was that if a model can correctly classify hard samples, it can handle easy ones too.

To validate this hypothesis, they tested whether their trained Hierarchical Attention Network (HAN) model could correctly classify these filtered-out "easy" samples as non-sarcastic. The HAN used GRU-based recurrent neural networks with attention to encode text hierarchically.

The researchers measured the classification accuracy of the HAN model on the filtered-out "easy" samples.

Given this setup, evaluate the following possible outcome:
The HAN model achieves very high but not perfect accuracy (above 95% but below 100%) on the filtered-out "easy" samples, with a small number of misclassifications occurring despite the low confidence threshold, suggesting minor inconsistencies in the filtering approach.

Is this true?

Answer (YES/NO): NO